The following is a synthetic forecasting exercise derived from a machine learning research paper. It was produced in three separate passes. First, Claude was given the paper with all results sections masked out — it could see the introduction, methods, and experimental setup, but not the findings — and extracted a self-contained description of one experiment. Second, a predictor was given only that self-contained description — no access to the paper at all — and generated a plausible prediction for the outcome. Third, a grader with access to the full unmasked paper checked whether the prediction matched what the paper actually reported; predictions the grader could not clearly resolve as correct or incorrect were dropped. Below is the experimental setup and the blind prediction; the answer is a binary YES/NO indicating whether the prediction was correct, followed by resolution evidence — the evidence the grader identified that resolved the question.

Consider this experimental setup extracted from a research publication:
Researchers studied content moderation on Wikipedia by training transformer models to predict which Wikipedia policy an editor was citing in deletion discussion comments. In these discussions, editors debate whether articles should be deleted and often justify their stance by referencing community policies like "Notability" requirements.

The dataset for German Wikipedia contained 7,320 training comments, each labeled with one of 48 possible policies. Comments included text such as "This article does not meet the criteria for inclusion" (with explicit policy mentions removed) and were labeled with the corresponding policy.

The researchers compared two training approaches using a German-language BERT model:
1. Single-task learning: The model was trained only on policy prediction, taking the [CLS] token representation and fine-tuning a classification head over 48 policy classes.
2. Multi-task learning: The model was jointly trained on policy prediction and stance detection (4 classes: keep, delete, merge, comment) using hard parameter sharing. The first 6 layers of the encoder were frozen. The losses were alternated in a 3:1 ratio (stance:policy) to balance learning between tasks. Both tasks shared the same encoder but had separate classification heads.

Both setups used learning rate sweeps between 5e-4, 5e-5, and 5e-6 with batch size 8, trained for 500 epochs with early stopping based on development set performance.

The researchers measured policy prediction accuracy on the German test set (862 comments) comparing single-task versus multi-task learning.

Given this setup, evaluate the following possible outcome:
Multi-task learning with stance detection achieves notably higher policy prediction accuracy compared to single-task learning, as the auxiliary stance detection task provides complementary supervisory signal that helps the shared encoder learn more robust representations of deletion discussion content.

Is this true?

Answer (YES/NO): NO